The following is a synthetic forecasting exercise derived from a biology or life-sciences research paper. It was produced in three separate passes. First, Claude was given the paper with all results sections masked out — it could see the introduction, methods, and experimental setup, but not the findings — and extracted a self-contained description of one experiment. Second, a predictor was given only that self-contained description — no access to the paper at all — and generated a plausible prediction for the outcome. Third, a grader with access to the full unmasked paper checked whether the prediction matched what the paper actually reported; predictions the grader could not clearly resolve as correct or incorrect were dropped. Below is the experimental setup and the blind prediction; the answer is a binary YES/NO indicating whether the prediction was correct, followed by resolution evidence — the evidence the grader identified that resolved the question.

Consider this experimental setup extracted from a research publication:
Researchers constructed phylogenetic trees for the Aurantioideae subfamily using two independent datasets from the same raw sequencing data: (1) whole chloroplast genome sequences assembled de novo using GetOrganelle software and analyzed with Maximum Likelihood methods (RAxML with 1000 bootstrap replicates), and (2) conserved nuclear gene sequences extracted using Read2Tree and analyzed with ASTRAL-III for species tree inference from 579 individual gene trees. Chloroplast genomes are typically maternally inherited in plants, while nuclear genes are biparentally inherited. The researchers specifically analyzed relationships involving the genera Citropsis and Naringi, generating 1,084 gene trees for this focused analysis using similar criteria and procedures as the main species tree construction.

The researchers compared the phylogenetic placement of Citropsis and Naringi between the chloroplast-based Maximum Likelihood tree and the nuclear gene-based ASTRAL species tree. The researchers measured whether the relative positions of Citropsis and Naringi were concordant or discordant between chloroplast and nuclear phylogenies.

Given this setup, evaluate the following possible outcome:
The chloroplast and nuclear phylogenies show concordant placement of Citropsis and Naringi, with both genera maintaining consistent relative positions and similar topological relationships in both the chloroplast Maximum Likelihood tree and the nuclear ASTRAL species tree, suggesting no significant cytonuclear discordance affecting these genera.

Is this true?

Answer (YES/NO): NO